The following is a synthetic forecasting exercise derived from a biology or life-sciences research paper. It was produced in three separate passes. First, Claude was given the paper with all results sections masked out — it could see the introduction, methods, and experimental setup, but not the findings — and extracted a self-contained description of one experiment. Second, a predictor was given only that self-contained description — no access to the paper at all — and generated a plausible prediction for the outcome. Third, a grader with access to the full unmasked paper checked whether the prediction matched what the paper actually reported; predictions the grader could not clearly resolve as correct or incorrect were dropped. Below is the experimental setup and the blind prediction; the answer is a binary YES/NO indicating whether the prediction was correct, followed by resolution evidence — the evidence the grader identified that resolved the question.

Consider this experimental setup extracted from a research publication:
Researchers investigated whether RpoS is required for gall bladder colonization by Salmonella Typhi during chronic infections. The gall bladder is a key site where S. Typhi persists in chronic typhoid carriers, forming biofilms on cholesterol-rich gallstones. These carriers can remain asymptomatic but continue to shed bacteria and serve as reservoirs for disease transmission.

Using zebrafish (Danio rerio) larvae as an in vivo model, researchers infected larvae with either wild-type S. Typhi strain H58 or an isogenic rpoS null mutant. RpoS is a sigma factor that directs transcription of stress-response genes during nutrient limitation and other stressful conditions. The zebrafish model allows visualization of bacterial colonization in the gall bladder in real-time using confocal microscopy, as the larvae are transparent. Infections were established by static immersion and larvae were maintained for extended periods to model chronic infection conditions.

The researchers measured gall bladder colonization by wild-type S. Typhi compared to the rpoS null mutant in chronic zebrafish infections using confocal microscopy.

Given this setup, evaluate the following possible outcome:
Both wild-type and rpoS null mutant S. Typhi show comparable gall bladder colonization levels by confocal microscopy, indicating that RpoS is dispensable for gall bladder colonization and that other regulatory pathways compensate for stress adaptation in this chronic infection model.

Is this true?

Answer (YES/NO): NO